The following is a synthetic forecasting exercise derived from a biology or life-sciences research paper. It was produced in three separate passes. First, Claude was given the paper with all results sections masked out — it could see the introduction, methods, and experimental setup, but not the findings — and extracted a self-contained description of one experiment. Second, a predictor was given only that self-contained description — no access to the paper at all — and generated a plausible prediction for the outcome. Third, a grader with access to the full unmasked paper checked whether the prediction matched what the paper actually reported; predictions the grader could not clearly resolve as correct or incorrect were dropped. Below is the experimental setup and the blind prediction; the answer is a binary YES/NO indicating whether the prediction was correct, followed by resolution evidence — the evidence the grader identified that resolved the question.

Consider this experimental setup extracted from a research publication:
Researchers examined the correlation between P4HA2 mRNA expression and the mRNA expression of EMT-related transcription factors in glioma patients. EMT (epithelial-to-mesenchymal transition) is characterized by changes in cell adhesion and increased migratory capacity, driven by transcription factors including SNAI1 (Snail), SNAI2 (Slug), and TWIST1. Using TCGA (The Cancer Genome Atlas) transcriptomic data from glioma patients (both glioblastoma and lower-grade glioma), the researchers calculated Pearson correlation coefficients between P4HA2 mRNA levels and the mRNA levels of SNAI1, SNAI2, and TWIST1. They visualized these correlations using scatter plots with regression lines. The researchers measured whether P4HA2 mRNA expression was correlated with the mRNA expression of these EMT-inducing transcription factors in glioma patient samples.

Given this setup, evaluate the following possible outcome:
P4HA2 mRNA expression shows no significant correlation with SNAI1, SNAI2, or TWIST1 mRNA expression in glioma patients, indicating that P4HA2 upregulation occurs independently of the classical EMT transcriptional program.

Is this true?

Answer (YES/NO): NO